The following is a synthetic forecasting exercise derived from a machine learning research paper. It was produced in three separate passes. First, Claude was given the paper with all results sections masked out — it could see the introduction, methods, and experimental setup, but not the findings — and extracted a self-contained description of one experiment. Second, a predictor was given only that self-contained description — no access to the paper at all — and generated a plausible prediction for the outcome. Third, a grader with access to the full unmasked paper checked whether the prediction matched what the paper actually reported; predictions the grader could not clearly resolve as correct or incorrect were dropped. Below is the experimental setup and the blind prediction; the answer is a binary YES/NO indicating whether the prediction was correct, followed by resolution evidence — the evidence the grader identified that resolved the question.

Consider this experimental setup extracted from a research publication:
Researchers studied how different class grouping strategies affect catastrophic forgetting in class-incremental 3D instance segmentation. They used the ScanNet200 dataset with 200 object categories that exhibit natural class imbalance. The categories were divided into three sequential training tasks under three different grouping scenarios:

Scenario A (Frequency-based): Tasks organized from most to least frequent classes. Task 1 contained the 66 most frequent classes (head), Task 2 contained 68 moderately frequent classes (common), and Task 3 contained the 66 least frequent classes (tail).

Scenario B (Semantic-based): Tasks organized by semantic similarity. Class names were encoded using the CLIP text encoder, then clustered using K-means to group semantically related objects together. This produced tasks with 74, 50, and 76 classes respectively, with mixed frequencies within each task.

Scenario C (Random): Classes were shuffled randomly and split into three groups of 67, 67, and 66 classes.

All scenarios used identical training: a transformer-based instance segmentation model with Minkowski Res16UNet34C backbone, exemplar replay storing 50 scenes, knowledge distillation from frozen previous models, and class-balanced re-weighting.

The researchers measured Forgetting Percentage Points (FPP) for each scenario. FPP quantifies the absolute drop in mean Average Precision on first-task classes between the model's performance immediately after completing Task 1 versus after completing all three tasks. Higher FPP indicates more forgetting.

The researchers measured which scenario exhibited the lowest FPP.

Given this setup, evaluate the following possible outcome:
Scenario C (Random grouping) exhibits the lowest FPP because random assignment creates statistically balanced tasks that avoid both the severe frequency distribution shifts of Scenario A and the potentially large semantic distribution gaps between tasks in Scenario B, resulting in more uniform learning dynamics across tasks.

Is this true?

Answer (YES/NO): NO